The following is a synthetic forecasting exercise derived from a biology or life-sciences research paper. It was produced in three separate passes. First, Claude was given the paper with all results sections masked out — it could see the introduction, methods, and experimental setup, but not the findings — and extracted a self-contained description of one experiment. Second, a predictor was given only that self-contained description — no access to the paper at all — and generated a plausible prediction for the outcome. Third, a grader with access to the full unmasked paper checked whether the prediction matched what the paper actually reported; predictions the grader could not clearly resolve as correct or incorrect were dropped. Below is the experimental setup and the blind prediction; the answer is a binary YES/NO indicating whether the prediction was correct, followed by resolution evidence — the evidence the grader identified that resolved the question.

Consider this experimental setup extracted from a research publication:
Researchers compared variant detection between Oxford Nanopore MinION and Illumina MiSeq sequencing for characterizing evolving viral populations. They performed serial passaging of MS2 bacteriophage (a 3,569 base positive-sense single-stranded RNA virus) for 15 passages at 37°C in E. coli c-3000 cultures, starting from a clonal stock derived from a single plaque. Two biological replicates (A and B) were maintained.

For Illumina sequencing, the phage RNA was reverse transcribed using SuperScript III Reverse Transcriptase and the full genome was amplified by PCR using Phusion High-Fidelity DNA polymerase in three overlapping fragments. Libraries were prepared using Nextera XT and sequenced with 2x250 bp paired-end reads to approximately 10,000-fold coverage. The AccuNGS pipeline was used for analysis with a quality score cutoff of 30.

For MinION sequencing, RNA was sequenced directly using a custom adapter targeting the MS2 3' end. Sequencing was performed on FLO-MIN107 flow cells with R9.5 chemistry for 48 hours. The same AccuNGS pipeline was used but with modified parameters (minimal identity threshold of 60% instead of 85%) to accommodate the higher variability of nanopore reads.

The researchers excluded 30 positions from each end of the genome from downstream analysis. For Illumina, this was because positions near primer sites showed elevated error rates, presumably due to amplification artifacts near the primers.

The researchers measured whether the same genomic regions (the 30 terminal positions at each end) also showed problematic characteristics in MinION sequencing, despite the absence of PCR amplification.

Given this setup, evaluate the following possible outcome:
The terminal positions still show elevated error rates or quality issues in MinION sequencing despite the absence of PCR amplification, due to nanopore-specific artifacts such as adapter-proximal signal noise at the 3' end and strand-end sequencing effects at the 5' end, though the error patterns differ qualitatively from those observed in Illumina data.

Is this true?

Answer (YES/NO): YES